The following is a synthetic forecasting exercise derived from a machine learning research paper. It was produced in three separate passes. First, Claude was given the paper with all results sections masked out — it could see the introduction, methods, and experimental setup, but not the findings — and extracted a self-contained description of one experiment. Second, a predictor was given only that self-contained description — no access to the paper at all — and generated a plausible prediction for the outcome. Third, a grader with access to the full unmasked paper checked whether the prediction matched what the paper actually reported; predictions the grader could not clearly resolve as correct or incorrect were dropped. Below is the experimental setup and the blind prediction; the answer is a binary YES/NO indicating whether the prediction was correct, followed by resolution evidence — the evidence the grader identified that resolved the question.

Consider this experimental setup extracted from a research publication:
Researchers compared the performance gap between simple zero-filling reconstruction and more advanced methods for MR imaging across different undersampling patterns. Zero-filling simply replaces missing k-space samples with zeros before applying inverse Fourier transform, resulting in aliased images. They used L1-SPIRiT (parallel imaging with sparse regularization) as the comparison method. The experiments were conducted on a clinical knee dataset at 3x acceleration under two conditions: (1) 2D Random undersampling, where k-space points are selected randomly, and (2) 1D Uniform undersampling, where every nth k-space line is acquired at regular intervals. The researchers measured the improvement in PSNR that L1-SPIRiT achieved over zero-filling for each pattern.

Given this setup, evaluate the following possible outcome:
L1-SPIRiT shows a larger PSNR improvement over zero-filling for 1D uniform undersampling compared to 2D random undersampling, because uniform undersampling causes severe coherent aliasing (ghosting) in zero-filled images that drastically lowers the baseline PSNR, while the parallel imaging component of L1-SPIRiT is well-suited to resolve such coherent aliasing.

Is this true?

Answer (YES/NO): NO